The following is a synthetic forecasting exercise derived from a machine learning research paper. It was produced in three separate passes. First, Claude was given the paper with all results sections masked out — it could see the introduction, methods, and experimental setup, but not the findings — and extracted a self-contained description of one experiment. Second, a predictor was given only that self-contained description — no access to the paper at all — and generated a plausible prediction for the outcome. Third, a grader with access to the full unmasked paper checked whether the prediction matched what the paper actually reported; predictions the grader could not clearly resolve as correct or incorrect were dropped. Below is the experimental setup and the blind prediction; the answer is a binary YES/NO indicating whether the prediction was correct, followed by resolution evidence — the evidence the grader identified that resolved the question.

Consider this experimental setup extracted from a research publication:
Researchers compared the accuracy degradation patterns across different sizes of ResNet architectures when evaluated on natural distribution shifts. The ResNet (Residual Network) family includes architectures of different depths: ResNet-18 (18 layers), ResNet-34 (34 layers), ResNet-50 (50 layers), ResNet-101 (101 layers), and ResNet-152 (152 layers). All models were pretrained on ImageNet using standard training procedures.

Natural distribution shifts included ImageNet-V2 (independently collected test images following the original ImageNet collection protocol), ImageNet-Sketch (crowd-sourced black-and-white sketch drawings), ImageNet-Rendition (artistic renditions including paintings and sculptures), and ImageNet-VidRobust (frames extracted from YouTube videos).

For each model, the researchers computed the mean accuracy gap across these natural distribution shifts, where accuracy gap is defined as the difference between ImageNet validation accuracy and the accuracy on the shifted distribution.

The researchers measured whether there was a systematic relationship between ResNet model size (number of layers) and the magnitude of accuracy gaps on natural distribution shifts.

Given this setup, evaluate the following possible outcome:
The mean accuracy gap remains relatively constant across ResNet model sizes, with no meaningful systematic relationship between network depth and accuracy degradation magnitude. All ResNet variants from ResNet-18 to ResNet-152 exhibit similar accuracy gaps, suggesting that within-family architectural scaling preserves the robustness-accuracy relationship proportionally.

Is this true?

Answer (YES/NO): YES